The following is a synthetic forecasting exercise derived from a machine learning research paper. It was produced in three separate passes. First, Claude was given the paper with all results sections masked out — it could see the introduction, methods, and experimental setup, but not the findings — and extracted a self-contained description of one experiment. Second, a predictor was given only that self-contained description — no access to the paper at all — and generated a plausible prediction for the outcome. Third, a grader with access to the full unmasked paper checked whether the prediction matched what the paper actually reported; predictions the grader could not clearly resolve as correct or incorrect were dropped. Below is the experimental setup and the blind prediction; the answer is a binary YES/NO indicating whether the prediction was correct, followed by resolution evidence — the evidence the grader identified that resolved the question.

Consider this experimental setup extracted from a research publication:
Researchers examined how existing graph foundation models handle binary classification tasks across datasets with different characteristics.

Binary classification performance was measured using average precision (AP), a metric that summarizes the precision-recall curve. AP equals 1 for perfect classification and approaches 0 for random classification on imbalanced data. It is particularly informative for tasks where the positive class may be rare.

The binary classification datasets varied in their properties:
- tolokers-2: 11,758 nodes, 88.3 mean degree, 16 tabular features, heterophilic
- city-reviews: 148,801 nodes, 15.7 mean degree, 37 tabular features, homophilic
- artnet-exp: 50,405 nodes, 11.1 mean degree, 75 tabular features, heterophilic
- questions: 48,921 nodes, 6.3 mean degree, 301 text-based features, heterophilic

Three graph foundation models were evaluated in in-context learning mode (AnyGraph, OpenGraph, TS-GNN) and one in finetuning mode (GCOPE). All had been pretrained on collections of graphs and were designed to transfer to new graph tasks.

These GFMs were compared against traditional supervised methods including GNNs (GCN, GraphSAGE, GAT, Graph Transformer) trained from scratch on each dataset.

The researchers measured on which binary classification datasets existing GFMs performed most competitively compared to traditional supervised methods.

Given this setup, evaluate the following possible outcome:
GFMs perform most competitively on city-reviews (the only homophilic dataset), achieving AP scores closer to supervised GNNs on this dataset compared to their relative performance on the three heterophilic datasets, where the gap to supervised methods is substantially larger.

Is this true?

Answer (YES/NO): YES